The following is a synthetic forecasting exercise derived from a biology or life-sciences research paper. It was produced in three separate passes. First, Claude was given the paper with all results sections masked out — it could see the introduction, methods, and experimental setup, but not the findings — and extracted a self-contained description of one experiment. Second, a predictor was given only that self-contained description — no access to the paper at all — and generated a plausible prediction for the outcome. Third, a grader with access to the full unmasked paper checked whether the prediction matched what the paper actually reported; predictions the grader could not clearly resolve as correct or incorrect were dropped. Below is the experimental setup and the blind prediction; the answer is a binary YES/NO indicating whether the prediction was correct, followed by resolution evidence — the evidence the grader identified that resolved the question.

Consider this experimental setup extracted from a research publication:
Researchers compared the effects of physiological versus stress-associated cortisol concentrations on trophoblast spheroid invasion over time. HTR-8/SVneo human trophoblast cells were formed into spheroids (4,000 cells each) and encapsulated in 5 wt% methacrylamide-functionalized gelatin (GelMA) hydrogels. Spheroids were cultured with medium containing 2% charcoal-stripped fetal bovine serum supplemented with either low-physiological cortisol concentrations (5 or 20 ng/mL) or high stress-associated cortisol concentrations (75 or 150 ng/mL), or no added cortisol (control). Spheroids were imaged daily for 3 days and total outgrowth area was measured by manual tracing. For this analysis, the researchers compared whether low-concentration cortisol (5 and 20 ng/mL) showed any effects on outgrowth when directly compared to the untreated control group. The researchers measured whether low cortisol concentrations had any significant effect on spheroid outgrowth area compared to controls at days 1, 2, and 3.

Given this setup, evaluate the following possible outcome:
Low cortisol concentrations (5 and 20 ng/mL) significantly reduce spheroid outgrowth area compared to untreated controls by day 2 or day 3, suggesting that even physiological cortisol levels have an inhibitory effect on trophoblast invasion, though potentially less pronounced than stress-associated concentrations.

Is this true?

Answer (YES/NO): NO